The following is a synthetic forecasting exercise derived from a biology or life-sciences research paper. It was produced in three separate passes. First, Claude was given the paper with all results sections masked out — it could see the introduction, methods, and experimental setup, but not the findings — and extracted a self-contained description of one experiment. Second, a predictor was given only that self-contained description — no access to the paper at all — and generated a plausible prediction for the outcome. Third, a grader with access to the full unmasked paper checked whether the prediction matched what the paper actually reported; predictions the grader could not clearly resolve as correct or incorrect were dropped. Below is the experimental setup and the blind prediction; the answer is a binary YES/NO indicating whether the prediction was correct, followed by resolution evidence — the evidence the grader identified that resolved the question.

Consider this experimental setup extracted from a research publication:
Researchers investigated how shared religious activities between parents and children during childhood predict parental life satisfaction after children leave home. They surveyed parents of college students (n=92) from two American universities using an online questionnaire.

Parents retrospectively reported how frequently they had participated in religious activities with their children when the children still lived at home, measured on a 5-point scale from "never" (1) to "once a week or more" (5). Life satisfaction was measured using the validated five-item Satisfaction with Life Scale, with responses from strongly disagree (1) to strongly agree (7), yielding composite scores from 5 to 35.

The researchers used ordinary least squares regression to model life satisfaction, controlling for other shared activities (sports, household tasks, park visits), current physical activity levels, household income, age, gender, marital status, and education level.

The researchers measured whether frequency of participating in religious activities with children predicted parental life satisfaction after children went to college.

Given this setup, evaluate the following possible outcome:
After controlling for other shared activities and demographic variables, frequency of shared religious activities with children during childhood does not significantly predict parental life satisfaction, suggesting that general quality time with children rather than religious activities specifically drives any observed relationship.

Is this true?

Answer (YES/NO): NO